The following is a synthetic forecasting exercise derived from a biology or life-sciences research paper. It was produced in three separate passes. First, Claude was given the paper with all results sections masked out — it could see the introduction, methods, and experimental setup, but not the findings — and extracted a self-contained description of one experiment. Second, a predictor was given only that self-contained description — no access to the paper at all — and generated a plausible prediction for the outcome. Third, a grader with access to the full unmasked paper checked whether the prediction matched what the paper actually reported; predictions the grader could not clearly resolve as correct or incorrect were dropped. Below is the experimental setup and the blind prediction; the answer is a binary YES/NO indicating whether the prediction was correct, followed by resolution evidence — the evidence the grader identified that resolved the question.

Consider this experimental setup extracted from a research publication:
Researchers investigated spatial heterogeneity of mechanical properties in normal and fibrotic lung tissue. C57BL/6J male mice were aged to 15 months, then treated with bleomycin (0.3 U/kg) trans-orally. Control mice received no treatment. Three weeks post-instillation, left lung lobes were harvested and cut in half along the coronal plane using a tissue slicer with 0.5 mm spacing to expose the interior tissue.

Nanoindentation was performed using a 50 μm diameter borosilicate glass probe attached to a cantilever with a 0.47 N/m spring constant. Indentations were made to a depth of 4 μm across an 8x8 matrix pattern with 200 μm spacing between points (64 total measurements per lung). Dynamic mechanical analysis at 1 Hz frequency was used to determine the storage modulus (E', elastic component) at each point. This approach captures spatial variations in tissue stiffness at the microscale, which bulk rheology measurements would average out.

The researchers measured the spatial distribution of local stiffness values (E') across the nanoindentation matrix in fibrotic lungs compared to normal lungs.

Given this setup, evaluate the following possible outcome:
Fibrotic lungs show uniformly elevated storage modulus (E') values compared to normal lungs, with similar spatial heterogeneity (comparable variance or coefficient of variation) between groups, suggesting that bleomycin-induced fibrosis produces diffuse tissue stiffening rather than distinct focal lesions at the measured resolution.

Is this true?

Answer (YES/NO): NO